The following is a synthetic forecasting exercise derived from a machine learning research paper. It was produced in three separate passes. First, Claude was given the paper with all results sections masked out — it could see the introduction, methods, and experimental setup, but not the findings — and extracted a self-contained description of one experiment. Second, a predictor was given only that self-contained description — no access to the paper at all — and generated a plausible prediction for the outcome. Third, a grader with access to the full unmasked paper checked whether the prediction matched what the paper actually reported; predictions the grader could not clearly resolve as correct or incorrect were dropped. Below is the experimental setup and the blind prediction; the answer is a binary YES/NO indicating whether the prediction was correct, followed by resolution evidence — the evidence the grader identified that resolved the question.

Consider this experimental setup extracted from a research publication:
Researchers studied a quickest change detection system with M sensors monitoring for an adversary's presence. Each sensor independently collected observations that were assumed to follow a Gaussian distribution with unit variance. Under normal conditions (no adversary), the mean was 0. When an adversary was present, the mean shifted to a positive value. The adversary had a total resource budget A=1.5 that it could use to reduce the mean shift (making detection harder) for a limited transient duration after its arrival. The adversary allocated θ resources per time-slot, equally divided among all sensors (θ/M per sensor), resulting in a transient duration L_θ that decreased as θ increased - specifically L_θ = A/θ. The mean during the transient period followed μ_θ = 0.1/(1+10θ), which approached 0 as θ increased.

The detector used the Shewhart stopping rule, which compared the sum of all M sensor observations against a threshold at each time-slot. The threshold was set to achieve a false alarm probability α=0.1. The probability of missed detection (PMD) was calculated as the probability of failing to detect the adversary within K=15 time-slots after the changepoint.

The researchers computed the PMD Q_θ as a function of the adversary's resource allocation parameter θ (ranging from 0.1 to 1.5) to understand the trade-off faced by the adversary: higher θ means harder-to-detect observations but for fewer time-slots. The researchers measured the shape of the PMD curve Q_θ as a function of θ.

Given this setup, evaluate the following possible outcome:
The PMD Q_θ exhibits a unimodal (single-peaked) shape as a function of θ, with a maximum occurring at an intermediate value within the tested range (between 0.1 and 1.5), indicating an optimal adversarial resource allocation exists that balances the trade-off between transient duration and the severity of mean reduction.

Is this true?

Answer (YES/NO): YES